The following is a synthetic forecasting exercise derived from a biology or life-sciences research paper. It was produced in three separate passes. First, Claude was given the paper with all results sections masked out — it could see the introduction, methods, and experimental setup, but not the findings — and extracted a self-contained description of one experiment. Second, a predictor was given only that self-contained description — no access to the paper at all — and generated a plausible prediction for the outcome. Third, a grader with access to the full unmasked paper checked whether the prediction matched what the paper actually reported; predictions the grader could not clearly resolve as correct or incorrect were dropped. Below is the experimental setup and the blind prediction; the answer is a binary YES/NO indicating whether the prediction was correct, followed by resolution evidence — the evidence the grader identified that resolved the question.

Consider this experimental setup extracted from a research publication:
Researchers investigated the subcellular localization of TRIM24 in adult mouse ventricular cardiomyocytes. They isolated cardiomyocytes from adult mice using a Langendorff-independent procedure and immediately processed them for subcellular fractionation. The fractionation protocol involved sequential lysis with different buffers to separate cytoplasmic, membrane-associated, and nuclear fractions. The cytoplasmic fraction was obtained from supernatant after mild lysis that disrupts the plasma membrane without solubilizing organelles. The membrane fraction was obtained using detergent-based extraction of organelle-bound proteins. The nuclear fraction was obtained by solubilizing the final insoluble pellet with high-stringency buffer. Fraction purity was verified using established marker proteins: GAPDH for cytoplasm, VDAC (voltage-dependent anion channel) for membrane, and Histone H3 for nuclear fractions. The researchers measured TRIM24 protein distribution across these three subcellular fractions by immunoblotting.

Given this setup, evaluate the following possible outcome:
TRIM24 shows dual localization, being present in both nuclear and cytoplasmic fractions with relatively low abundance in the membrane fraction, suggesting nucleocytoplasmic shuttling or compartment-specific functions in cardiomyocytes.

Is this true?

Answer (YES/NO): NO